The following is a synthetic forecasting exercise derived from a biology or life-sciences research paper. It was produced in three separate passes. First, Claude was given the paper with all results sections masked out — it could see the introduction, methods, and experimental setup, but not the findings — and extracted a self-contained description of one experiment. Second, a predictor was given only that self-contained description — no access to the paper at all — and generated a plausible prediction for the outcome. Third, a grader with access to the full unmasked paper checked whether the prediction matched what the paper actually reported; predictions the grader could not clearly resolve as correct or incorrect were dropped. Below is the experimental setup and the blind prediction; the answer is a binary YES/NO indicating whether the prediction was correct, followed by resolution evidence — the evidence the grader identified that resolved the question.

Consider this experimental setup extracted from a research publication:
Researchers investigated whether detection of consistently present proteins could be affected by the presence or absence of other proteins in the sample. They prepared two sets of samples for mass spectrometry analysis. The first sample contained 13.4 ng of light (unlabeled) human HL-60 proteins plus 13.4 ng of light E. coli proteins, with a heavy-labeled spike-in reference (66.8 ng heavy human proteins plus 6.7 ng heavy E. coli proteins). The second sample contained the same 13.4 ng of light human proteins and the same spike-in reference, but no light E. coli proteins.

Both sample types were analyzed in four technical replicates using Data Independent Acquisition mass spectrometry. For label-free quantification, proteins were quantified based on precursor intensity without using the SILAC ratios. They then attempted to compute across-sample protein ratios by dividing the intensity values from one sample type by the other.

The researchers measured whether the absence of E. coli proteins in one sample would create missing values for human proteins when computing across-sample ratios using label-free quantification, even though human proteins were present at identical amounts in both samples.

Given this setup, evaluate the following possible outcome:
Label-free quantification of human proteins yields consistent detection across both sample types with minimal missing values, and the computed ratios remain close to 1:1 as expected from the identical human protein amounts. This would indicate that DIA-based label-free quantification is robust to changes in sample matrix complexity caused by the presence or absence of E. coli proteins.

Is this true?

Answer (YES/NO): NO